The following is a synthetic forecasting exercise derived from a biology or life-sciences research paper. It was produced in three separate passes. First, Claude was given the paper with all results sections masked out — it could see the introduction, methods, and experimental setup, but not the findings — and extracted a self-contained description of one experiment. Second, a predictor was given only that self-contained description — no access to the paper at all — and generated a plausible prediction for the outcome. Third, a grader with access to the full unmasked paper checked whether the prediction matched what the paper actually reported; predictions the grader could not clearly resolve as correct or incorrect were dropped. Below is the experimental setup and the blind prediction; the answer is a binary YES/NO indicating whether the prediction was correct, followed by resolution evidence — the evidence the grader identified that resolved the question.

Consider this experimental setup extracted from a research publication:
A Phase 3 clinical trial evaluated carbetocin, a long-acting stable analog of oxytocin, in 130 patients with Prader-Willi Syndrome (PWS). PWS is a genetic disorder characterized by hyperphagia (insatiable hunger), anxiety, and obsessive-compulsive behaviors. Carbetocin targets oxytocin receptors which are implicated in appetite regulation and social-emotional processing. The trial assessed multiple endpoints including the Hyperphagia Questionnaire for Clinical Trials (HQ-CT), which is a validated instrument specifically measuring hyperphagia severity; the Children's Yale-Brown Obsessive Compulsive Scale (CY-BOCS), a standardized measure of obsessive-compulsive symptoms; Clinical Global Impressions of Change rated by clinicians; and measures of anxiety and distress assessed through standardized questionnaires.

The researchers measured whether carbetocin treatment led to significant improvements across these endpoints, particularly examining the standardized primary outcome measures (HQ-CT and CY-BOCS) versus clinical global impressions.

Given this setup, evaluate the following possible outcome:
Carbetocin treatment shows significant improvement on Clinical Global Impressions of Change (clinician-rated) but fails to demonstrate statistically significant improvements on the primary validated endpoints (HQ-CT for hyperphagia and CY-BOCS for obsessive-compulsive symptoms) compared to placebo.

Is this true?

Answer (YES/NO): YES